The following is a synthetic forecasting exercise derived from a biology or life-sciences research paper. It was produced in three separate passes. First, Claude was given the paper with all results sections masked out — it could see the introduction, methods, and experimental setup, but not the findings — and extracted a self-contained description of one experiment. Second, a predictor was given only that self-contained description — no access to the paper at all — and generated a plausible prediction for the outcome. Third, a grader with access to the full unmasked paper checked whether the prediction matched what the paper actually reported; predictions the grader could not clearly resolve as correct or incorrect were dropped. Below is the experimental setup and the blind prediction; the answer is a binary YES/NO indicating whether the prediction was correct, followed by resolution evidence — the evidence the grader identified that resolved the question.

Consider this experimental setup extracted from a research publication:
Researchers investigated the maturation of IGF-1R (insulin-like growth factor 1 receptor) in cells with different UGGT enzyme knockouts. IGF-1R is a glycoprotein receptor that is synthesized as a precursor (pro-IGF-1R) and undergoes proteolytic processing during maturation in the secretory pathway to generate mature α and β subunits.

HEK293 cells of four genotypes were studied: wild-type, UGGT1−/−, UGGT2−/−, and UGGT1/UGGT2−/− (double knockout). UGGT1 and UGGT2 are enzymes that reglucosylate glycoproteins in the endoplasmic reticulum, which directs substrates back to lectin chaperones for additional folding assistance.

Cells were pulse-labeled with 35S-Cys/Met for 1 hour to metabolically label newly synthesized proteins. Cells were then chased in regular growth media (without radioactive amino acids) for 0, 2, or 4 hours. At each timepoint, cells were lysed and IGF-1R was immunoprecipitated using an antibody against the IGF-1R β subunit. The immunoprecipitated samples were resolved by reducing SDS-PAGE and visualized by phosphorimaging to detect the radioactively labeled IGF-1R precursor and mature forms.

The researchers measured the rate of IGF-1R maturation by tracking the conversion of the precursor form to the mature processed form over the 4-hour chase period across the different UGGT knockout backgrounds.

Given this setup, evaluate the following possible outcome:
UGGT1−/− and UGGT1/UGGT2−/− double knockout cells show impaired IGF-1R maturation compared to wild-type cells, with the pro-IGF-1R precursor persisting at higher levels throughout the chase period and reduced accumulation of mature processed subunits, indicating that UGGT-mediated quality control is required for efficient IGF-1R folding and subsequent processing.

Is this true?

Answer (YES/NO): YES